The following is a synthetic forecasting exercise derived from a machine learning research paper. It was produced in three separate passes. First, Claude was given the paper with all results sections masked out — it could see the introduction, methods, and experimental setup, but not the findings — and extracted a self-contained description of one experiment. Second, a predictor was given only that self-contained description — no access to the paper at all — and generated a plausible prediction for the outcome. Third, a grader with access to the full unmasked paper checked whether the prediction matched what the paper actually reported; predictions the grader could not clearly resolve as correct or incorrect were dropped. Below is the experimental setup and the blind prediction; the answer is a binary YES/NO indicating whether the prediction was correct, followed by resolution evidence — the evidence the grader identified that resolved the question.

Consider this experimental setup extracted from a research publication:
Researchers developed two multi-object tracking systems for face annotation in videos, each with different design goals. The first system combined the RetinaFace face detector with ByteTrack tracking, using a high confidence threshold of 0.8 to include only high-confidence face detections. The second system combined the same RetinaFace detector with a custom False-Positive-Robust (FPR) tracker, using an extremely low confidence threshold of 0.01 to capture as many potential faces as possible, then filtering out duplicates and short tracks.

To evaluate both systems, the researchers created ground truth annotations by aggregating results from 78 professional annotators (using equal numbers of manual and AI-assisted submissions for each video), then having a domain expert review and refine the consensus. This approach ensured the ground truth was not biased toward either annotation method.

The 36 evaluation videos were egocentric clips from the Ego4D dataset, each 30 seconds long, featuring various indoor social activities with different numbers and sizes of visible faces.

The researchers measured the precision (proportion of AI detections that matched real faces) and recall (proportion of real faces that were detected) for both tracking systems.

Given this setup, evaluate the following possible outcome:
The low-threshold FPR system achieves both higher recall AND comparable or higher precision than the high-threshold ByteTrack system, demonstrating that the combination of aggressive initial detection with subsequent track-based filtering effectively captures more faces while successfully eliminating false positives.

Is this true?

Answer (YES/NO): NO